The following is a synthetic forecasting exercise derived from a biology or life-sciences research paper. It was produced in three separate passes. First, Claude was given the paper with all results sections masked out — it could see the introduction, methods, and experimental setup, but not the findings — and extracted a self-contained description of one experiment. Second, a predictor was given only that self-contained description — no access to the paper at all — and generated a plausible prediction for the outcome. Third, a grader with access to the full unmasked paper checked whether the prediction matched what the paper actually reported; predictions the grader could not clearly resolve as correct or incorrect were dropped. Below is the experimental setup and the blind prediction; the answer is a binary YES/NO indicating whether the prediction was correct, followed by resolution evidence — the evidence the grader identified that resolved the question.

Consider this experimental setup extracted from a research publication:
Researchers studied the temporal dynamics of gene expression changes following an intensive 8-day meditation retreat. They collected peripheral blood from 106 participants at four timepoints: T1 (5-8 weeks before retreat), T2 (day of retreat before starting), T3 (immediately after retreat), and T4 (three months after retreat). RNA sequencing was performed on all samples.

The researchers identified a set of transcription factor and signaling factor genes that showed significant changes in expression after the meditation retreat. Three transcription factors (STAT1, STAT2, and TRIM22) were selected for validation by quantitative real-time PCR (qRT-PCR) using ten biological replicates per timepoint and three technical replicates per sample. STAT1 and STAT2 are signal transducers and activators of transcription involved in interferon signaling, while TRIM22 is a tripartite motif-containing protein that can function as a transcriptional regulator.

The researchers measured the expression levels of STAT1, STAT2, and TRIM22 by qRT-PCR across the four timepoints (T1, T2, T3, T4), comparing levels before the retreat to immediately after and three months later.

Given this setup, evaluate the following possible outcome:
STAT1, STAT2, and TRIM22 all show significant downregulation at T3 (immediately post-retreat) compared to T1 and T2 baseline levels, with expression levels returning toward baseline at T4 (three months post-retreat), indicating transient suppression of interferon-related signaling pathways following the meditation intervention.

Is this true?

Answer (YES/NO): NO